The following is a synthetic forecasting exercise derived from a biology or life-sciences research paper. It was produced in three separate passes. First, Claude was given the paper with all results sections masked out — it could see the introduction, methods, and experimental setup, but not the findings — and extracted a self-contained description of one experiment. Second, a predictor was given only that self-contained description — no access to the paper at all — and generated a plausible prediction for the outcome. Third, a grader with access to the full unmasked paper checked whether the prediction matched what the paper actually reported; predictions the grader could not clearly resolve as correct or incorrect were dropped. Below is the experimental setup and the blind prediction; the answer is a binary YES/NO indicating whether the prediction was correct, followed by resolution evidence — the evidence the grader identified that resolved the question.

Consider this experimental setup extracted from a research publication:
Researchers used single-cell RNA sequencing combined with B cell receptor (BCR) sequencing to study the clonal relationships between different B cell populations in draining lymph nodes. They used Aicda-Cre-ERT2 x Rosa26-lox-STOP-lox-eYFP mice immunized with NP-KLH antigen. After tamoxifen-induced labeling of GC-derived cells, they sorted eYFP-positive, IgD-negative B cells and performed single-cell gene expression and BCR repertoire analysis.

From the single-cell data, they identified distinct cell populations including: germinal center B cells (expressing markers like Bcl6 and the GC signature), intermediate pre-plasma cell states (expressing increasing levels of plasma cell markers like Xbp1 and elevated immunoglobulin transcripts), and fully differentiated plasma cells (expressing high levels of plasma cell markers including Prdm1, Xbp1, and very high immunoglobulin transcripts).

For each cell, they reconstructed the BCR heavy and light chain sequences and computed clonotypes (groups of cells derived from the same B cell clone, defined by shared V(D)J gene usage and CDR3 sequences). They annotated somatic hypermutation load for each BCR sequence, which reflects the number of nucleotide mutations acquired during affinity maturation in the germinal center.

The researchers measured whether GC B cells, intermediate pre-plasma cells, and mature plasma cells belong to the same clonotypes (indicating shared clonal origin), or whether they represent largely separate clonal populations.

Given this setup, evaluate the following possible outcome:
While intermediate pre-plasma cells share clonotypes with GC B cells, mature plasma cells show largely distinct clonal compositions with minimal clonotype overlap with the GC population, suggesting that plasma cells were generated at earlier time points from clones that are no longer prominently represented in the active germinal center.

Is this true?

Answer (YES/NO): NO